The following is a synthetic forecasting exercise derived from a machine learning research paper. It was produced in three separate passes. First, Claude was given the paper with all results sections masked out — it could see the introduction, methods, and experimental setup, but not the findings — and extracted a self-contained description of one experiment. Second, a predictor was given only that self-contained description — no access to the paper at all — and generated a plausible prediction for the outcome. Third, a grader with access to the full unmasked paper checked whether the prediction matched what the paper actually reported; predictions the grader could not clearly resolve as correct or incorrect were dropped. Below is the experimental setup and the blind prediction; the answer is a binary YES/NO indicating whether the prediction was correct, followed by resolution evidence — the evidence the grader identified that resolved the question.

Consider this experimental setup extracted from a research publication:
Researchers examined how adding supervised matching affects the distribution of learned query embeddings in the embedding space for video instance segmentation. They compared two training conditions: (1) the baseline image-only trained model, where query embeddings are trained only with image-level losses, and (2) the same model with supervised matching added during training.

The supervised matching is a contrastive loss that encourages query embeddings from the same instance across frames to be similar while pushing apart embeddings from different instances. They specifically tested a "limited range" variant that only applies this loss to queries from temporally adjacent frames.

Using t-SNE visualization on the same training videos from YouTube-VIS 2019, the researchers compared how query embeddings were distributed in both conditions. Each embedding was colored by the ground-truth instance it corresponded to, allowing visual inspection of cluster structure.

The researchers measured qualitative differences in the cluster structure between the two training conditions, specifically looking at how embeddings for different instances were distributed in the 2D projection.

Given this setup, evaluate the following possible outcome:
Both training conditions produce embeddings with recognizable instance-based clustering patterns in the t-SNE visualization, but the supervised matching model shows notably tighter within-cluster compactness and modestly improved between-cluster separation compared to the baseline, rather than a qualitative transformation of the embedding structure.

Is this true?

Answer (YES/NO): NO